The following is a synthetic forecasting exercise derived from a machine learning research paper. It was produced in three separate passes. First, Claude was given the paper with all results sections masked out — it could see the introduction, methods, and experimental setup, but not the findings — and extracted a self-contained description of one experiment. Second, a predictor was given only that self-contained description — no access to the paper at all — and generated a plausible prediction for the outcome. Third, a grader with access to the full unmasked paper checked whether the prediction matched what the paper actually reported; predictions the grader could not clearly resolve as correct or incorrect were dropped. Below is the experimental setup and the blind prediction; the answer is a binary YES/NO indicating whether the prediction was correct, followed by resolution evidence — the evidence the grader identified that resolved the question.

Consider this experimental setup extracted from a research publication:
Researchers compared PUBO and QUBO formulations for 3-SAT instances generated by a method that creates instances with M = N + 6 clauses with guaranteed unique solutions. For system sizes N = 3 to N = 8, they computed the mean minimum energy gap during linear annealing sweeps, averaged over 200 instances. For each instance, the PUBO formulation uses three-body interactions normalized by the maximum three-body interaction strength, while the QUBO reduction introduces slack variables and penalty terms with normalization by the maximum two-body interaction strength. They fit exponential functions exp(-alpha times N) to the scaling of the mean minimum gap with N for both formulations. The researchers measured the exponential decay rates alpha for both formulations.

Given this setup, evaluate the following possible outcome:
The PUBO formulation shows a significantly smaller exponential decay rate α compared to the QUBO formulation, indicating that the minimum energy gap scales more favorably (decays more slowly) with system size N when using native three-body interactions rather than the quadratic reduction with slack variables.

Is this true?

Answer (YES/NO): NO